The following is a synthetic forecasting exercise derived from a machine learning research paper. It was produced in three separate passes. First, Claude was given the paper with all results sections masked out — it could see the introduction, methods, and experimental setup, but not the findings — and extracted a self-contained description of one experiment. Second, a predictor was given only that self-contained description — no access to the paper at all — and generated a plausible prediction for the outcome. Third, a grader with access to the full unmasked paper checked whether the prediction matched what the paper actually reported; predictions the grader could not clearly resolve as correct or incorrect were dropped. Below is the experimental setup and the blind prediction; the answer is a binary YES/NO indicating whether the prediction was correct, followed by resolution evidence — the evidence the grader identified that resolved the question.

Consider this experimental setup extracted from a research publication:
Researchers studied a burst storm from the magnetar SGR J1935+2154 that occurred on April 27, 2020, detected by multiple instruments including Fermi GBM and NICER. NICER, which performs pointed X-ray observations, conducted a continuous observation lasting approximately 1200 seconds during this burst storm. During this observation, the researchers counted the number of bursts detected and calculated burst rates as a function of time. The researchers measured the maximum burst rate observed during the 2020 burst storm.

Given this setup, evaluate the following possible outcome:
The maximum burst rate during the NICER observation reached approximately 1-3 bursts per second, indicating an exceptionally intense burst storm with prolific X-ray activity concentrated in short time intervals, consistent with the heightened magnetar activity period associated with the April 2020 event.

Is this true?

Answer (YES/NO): NO